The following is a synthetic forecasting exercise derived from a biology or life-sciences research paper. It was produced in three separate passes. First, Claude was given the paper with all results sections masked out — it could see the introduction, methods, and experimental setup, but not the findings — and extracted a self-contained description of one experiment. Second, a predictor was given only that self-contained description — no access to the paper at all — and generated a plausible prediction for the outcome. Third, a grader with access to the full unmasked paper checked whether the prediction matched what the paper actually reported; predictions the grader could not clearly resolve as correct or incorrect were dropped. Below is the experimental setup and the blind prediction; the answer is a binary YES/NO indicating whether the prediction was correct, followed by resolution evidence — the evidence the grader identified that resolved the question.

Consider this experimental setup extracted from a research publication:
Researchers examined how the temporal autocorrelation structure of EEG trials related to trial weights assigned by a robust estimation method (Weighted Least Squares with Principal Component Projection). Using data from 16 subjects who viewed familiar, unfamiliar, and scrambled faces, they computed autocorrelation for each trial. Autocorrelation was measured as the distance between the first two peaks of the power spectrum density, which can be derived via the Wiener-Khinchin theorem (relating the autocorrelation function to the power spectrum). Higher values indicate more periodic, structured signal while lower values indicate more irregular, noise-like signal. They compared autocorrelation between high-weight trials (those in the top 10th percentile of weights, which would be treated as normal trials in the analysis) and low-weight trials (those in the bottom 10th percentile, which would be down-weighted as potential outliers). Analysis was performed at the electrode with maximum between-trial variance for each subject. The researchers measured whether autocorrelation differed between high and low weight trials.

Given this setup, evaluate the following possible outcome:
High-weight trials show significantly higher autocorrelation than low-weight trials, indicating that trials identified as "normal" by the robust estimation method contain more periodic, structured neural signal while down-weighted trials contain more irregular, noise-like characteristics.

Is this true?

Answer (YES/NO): YES